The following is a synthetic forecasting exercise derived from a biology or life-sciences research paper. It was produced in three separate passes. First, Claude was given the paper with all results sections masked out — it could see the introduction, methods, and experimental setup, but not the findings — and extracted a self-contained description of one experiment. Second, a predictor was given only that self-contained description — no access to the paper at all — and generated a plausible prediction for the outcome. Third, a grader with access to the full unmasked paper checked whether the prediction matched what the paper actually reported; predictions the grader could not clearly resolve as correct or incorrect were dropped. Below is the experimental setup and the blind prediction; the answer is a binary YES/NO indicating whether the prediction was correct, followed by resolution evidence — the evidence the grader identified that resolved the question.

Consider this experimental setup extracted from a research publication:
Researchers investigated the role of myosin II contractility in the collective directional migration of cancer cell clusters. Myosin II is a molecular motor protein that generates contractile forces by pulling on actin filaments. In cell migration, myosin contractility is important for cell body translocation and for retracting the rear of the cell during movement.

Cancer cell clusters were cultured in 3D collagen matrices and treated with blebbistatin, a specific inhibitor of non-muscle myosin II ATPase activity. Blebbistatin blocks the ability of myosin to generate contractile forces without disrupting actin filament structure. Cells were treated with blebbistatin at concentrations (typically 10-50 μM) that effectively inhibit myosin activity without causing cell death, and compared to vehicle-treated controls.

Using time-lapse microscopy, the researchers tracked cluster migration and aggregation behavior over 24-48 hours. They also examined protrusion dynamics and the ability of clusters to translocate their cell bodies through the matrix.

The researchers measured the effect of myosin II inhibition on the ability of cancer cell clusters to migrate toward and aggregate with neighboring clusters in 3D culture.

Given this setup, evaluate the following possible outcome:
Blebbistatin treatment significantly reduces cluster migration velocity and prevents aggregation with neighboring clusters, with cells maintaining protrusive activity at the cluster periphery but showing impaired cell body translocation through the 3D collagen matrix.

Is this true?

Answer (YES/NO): NO